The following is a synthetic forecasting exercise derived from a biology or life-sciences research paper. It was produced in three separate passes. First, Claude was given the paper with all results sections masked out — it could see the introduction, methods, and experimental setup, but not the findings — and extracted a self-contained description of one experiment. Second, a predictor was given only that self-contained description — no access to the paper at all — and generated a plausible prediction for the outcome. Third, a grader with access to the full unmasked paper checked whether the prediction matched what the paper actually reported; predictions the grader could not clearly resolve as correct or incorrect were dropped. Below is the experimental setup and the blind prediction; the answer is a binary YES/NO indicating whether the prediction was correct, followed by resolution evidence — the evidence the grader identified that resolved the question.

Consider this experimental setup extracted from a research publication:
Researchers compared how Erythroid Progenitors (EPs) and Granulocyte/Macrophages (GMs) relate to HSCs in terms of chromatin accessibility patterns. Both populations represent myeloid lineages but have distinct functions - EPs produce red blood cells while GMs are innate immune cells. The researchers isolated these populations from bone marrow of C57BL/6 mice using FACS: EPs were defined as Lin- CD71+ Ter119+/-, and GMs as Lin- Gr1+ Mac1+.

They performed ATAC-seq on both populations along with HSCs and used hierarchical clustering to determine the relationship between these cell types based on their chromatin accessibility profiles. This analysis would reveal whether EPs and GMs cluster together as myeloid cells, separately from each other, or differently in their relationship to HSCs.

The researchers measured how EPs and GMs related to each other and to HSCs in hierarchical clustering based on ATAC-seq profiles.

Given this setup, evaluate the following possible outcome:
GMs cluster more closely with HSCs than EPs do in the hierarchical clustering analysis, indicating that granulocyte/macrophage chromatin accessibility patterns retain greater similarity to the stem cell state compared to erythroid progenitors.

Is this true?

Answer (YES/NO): NO